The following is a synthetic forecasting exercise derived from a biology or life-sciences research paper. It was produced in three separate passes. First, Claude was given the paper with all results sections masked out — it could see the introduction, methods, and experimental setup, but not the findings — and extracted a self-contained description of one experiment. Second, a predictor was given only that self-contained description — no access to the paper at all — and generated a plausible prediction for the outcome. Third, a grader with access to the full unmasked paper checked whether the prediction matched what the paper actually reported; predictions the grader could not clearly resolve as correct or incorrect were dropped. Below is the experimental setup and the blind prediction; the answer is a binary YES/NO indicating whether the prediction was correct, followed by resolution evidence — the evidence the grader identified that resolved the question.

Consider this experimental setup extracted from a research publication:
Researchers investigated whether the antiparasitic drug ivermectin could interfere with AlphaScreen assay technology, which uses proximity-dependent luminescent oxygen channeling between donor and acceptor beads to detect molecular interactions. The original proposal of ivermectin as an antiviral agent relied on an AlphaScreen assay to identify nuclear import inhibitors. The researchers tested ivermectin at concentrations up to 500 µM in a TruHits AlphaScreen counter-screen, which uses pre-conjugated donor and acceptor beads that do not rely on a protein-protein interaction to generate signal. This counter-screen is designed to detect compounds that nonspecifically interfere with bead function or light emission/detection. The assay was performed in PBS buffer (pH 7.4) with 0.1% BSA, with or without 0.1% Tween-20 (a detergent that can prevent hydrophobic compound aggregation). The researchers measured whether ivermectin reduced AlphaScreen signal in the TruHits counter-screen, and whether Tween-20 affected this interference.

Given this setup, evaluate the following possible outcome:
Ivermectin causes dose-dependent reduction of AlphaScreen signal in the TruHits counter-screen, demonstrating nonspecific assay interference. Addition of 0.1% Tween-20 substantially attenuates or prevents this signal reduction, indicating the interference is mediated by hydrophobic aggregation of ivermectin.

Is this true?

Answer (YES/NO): YES